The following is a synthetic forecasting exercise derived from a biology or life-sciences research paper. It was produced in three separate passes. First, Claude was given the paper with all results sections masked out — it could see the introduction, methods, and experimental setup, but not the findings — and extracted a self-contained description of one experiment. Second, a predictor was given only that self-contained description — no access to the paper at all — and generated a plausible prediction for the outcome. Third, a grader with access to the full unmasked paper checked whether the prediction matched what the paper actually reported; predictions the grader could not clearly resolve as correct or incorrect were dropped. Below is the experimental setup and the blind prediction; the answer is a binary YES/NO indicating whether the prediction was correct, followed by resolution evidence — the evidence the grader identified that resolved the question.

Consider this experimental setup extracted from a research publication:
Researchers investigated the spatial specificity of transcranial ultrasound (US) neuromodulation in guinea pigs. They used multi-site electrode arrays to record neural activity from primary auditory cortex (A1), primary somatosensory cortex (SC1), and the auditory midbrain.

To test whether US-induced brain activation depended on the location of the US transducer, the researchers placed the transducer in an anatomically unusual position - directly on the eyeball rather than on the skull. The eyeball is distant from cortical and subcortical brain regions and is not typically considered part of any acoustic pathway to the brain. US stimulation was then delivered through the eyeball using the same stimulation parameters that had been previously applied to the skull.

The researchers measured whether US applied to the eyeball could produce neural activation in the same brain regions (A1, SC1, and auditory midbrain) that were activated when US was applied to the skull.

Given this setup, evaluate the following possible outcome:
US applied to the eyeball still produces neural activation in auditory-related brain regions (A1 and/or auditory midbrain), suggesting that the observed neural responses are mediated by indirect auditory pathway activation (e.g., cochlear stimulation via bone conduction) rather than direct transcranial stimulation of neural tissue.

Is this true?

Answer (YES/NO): YES